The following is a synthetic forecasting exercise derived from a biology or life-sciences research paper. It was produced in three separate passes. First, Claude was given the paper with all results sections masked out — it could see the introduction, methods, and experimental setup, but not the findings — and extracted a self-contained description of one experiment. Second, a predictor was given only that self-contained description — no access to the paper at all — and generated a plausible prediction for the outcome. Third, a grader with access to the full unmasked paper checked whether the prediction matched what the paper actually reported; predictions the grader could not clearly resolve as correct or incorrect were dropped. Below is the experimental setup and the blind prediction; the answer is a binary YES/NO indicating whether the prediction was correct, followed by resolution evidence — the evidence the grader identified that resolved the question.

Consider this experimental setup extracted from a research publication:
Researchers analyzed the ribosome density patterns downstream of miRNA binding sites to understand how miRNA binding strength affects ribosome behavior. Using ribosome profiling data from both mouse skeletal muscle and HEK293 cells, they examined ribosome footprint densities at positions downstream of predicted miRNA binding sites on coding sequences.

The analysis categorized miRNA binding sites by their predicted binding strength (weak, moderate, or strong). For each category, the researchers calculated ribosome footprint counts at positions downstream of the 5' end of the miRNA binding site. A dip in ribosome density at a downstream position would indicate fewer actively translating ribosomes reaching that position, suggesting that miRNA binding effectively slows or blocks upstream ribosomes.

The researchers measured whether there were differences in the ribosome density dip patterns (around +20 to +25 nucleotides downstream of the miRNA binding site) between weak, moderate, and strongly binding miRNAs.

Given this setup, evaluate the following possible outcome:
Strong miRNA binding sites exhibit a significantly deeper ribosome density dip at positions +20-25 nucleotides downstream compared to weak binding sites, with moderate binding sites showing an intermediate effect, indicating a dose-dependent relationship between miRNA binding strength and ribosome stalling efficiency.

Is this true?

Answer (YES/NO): NO